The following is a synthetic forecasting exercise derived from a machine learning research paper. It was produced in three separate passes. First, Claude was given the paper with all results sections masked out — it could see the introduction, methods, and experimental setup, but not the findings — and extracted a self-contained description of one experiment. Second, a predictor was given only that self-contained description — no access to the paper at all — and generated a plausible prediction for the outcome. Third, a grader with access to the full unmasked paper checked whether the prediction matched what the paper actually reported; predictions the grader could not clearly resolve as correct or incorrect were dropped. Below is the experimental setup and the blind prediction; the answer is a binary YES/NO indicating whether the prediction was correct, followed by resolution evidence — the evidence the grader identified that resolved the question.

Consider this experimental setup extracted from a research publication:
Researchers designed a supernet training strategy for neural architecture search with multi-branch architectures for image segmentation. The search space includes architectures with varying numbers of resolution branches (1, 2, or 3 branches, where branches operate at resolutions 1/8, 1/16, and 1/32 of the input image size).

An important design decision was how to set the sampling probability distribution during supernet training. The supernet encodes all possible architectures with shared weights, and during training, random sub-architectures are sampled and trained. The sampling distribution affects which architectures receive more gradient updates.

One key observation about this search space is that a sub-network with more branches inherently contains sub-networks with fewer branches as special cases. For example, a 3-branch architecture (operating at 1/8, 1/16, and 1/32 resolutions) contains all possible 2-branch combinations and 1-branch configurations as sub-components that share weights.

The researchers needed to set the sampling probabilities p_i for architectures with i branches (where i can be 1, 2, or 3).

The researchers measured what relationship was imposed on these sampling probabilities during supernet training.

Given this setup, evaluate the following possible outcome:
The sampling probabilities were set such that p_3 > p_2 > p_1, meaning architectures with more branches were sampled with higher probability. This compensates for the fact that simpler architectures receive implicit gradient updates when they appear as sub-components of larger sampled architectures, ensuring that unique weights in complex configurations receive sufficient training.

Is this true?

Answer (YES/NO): YES